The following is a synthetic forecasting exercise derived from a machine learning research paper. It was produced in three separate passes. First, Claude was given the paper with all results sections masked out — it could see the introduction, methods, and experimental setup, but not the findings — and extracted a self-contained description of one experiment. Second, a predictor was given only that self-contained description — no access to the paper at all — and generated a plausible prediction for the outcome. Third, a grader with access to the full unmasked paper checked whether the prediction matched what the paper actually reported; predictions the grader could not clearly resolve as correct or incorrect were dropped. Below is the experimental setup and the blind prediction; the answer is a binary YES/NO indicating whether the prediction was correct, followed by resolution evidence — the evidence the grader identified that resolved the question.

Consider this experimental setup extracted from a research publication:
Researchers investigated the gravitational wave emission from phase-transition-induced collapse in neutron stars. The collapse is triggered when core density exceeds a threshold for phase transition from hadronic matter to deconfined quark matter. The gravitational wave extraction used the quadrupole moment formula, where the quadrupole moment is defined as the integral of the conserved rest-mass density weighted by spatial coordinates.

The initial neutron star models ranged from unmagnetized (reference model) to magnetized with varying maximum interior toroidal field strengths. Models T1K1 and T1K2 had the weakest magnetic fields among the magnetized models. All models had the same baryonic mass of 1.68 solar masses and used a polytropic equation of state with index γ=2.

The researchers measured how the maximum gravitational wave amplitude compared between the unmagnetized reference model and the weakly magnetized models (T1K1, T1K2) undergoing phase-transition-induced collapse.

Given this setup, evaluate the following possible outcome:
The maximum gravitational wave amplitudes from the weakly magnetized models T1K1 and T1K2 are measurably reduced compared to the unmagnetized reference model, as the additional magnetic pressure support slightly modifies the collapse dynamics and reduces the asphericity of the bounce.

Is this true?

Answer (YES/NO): NO